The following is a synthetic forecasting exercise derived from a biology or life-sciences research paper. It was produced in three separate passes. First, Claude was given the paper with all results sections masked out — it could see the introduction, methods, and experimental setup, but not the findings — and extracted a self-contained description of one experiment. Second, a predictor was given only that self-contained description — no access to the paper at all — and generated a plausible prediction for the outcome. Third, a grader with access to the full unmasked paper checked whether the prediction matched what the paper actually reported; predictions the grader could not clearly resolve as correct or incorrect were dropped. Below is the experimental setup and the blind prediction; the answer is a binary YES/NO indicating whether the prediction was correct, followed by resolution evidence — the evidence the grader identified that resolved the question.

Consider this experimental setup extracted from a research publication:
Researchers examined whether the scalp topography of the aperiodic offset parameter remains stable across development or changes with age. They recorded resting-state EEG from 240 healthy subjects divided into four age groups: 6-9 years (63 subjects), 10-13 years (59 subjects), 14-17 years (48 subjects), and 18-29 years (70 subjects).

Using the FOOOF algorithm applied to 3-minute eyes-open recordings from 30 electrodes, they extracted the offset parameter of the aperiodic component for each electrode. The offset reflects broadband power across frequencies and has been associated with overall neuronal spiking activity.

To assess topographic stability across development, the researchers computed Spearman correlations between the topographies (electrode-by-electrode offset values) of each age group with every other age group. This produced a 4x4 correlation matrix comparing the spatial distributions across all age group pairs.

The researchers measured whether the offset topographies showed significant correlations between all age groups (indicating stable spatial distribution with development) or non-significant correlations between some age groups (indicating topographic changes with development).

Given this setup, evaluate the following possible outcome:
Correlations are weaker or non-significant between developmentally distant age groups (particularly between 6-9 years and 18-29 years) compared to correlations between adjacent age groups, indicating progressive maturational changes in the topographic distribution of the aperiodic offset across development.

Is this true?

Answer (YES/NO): NO